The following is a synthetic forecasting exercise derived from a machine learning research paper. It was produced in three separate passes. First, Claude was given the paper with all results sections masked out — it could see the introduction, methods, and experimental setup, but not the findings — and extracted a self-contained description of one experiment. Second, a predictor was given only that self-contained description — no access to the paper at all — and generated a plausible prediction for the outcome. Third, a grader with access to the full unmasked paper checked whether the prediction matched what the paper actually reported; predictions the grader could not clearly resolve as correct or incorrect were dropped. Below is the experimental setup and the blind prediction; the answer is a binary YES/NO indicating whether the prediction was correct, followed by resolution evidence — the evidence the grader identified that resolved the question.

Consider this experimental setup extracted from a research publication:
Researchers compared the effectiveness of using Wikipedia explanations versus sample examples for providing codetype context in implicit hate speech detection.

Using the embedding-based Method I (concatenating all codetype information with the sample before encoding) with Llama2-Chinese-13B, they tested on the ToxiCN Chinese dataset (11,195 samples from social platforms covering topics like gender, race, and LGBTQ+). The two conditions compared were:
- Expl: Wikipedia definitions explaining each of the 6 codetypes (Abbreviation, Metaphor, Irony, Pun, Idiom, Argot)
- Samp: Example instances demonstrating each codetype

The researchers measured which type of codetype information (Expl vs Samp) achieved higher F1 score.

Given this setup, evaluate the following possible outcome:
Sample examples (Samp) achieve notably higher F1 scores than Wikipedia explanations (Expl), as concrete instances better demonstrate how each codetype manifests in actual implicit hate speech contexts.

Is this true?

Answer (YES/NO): YES